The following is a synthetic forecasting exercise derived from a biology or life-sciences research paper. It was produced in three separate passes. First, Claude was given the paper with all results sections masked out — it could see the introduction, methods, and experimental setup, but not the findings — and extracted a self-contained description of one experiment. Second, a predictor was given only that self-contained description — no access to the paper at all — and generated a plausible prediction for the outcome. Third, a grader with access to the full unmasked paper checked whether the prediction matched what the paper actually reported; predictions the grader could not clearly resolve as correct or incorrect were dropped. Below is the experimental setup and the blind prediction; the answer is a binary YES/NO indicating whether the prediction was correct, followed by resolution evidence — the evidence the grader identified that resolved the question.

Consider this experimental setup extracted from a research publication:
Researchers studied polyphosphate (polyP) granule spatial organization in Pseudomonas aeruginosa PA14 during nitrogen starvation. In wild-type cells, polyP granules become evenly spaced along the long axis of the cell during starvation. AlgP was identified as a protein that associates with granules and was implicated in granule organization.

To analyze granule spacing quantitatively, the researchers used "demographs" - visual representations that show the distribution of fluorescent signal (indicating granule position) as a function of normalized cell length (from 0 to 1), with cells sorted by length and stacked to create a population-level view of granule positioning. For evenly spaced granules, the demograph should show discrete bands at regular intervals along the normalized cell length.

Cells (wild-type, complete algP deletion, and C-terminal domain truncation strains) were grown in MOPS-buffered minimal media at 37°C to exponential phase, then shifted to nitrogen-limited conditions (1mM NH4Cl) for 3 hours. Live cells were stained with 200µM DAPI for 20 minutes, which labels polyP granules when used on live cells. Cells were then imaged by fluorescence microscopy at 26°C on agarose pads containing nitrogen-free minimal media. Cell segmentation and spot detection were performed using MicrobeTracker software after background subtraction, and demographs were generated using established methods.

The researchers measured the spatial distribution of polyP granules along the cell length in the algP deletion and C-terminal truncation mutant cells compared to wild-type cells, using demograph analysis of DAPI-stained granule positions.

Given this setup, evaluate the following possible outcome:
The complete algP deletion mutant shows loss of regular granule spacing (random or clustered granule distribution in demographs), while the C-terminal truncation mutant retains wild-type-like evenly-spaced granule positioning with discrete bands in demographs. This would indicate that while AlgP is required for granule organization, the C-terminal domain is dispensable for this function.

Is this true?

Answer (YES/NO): NO